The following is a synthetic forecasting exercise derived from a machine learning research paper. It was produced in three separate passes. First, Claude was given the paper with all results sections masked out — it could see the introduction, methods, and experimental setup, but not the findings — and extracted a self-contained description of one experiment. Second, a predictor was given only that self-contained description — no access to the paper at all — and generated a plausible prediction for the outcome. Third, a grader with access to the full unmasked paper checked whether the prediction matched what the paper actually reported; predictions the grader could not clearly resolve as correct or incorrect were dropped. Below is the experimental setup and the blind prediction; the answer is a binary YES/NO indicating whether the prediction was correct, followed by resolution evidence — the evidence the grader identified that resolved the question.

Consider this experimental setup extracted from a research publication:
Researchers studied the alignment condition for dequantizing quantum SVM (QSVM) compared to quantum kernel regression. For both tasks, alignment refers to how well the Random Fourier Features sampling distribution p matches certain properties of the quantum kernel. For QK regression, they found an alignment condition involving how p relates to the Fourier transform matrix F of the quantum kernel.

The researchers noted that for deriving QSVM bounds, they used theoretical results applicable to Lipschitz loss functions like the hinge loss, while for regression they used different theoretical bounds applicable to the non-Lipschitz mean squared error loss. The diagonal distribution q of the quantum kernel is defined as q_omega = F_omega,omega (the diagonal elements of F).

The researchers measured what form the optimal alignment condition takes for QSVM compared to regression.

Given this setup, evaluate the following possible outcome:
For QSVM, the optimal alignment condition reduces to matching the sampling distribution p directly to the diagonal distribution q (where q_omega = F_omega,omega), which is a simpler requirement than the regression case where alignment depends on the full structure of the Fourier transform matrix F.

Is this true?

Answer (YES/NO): NO